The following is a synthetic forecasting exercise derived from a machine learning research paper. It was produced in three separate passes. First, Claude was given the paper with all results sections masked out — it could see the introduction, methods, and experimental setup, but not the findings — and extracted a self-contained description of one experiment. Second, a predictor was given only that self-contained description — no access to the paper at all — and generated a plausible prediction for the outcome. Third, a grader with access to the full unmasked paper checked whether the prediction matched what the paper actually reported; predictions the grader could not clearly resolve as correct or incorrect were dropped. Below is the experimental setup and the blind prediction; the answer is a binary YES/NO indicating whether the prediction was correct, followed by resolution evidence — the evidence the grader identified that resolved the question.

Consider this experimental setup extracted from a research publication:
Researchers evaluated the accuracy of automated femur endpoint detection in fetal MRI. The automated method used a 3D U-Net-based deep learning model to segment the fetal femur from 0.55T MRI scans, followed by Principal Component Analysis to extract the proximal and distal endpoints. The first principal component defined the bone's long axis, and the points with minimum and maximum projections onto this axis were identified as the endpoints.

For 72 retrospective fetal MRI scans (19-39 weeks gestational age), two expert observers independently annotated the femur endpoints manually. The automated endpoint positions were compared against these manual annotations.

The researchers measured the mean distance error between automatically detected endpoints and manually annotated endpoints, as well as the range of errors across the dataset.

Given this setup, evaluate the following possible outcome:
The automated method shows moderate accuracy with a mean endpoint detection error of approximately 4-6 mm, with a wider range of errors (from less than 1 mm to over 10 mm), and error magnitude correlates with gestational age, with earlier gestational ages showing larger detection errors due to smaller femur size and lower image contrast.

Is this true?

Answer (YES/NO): NO